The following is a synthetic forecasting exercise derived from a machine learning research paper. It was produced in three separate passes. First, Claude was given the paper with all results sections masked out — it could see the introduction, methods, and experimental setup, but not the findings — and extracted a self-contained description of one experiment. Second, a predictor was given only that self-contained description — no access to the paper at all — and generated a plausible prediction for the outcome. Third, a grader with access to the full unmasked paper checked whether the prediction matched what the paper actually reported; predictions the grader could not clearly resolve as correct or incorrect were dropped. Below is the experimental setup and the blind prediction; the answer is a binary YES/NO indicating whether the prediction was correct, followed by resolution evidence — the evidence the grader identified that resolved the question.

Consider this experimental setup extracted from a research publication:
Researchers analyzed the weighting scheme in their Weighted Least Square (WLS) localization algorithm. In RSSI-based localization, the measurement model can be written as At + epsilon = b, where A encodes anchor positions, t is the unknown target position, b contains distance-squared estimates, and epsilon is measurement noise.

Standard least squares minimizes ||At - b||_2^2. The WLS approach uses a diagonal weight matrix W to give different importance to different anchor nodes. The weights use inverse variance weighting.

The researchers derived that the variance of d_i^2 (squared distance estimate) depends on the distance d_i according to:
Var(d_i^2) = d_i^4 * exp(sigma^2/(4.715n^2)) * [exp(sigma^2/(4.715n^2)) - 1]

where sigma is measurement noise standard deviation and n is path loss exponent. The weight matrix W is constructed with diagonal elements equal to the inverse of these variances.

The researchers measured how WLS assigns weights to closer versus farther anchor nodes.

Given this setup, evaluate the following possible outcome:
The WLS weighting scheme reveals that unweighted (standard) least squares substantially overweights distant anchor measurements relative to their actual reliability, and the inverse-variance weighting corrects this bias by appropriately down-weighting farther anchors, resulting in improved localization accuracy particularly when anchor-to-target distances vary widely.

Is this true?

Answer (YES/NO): NO